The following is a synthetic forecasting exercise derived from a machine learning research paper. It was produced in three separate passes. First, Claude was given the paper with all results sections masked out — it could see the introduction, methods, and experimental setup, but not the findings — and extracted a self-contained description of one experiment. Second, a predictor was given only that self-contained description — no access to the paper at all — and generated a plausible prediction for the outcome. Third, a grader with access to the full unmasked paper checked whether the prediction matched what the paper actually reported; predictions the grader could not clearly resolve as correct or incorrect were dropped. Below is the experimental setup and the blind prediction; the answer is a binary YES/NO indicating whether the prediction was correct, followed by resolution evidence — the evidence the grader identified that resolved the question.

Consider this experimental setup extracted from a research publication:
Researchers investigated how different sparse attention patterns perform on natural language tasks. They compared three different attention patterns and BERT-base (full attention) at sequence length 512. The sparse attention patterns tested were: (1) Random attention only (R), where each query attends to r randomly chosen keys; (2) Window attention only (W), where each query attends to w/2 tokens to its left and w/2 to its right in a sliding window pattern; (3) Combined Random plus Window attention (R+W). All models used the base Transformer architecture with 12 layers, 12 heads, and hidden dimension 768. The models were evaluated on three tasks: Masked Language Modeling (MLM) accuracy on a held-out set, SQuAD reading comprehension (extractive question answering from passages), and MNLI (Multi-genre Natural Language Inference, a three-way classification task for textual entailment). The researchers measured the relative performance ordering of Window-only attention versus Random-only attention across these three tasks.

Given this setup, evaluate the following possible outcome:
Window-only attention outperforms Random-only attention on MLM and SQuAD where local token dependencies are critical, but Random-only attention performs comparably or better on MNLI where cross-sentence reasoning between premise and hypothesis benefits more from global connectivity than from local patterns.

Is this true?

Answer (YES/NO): NO